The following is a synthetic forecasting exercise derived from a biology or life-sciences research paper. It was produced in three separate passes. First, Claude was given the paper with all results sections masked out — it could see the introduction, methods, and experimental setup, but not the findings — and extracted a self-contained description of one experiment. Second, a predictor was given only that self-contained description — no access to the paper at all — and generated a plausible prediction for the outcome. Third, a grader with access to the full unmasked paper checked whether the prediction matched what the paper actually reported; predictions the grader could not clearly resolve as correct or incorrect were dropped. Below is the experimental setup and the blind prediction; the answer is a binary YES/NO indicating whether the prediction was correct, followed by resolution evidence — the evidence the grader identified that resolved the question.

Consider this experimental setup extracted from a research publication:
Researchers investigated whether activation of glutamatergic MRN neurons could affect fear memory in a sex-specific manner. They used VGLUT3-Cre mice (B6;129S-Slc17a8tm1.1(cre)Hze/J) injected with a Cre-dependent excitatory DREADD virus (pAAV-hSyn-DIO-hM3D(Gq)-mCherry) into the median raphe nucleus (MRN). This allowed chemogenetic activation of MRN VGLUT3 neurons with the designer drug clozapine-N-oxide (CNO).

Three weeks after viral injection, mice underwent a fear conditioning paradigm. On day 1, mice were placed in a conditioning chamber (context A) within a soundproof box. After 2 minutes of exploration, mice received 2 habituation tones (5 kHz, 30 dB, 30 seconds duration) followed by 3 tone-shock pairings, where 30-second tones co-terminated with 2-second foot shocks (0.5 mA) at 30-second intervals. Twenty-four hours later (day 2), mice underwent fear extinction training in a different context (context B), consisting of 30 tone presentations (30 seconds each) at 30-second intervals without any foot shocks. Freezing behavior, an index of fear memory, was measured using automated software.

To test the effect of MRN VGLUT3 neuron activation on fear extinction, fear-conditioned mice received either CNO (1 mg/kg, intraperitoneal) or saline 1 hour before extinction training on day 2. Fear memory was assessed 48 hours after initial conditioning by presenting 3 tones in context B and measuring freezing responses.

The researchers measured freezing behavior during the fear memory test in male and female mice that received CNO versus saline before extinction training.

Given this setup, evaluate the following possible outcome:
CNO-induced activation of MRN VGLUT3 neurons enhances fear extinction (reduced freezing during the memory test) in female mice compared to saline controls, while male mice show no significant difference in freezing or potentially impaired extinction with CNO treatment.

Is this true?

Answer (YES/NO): NO